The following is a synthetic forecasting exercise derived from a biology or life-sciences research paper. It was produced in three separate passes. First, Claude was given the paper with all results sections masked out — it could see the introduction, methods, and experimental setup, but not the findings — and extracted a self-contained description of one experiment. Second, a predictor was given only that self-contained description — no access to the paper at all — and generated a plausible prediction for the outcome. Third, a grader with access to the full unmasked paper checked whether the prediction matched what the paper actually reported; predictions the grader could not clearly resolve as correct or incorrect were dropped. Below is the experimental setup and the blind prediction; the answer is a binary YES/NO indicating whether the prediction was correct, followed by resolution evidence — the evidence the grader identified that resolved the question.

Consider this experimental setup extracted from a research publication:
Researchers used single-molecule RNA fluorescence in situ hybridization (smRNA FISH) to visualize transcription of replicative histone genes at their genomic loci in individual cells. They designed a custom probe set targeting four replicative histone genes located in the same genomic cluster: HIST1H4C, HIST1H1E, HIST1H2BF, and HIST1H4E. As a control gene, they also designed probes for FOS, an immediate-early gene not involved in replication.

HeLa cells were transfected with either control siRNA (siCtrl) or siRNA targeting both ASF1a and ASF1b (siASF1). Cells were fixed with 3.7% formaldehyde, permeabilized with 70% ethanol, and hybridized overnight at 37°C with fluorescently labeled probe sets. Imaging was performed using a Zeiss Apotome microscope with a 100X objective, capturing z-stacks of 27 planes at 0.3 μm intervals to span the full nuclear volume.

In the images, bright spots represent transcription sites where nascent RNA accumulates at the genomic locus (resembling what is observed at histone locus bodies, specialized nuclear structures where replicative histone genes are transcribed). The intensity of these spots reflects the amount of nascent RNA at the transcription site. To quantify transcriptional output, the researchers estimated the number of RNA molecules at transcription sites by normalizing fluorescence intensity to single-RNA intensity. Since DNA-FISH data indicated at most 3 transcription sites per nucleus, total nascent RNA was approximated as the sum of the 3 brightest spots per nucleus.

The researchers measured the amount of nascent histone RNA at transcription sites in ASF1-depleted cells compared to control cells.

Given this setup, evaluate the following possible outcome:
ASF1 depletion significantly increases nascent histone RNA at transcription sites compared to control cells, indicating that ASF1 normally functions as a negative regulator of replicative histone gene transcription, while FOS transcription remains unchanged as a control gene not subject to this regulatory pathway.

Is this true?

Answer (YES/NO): YES